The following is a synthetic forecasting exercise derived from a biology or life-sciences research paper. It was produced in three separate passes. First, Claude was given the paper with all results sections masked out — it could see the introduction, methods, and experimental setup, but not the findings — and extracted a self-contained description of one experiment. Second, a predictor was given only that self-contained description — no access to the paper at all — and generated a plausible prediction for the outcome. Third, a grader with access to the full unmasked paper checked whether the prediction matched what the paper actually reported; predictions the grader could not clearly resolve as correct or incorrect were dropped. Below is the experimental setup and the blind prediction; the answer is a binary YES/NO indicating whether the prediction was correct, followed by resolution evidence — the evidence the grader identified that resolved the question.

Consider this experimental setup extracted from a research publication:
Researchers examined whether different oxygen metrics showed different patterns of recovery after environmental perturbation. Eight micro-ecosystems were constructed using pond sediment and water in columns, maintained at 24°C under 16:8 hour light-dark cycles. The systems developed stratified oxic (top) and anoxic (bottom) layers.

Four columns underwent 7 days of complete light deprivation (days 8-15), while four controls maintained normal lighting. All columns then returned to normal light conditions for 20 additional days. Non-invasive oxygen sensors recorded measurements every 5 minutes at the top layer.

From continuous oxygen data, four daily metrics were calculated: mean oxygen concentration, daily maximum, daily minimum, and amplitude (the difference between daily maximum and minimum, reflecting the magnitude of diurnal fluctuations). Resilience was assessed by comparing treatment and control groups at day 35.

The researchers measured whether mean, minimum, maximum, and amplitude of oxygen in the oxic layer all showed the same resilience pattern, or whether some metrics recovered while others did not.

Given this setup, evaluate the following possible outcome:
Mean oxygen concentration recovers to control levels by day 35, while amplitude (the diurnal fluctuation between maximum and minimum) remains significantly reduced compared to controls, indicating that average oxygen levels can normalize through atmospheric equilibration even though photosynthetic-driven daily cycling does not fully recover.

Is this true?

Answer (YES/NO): YES